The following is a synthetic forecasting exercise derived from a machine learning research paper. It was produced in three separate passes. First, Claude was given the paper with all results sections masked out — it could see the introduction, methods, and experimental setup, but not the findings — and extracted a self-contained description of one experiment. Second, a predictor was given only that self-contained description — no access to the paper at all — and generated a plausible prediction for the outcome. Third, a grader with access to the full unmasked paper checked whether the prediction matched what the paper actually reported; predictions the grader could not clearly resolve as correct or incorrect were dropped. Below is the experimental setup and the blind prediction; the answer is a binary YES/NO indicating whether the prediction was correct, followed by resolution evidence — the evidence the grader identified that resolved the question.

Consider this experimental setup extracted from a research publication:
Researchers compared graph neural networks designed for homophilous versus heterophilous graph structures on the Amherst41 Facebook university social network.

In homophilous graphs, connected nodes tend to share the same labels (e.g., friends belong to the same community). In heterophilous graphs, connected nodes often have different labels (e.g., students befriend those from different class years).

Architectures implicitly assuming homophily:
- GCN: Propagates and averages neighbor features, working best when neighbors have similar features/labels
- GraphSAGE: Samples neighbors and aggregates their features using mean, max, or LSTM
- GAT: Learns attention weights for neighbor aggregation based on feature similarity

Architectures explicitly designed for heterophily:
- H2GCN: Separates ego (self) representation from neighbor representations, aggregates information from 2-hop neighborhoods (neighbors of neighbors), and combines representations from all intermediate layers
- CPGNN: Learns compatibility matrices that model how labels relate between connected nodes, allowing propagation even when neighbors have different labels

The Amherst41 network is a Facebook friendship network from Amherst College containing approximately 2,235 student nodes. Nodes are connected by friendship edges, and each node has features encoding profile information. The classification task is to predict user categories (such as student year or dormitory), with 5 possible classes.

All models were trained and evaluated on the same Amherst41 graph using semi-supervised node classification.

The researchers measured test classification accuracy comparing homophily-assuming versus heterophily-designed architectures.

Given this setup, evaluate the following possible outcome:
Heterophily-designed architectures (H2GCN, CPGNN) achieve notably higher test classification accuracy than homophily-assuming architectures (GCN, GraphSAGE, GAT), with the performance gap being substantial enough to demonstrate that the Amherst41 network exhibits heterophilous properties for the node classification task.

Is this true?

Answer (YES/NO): NO